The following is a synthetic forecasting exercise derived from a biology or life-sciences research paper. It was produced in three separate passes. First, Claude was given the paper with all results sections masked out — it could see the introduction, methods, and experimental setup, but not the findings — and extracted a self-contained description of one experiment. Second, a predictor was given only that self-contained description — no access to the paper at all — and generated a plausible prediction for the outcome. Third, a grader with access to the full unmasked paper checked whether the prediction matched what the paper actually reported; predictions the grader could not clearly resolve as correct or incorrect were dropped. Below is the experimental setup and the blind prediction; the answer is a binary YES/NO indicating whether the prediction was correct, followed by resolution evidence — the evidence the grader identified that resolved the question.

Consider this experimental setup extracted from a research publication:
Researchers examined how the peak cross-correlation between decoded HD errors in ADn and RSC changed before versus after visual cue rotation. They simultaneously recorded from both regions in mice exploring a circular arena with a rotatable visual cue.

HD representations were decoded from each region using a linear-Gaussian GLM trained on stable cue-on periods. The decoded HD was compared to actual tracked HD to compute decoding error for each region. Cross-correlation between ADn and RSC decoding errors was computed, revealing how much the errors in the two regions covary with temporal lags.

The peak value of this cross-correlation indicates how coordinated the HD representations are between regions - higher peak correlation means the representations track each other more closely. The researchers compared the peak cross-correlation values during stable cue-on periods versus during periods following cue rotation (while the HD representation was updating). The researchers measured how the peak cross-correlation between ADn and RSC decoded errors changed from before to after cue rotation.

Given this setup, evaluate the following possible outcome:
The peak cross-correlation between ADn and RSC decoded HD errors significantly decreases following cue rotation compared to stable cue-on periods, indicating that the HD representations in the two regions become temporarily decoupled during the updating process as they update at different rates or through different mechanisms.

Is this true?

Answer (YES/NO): NO